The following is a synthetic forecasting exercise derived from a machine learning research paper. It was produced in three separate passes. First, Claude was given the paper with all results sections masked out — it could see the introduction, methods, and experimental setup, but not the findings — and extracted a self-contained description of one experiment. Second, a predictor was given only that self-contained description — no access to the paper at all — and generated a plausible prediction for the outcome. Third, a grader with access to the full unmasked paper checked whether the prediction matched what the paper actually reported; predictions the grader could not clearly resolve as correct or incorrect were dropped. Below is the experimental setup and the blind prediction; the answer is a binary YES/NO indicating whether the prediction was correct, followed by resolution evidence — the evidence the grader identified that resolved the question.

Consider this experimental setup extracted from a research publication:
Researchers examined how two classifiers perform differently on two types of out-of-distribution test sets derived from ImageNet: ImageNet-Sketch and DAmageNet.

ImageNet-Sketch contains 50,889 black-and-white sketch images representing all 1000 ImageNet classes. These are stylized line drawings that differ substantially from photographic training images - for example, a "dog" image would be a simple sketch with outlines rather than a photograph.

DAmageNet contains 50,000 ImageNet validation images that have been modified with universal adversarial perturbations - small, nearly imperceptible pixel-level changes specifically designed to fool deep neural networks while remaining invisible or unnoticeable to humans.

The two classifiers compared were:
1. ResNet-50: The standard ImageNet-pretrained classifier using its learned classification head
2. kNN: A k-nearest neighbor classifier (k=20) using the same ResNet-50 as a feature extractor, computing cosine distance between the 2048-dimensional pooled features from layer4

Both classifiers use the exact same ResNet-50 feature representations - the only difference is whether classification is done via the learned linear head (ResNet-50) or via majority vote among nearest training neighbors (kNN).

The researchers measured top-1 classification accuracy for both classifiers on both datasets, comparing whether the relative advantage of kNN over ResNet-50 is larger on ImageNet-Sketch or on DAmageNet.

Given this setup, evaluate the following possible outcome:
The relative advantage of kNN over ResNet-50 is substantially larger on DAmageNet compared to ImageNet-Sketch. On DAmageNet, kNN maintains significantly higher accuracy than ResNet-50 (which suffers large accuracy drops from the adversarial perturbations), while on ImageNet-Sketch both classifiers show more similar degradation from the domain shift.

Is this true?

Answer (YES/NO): YES